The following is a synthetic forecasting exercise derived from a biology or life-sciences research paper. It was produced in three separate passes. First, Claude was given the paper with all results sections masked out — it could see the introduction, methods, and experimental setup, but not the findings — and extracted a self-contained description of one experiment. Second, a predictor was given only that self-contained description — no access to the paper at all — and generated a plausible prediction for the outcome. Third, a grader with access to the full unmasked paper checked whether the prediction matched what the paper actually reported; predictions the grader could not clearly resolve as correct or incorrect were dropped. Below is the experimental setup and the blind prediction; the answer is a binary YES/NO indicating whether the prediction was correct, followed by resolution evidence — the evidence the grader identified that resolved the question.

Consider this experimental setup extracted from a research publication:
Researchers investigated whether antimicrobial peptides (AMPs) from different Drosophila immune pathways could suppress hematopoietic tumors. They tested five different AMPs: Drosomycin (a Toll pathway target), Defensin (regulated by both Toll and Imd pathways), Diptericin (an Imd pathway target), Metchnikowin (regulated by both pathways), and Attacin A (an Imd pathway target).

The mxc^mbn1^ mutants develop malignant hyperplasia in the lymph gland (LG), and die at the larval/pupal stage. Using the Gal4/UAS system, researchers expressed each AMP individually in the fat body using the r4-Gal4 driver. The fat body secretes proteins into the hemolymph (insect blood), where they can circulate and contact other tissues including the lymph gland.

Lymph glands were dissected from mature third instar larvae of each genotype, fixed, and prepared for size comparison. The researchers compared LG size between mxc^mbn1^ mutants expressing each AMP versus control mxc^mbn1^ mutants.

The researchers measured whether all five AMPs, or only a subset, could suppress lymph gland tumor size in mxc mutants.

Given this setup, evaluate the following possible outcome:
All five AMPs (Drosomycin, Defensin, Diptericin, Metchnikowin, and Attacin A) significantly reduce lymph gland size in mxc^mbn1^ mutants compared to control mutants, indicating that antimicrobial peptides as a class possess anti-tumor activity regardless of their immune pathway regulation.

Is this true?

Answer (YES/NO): YES